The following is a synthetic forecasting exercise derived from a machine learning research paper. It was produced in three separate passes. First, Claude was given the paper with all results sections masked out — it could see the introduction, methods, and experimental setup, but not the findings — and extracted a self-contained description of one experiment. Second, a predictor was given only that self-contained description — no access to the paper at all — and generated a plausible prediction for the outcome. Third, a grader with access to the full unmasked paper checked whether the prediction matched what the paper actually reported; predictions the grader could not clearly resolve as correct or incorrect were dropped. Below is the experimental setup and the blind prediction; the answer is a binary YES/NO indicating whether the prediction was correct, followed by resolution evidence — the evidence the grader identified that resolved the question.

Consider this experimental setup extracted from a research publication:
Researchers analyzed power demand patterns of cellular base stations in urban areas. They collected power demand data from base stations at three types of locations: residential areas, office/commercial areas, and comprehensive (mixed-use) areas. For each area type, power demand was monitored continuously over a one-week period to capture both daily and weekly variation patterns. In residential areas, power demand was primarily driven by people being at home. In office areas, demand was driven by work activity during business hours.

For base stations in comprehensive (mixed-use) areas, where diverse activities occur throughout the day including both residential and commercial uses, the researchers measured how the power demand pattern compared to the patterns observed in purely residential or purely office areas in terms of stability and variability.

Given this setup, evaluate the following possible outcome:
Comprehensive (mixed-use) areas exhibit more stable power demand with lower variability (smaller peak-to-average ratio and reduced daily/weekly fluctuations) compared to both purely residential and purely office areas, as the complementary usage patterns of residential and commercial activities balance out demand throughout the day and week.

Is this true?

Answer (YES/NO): YES